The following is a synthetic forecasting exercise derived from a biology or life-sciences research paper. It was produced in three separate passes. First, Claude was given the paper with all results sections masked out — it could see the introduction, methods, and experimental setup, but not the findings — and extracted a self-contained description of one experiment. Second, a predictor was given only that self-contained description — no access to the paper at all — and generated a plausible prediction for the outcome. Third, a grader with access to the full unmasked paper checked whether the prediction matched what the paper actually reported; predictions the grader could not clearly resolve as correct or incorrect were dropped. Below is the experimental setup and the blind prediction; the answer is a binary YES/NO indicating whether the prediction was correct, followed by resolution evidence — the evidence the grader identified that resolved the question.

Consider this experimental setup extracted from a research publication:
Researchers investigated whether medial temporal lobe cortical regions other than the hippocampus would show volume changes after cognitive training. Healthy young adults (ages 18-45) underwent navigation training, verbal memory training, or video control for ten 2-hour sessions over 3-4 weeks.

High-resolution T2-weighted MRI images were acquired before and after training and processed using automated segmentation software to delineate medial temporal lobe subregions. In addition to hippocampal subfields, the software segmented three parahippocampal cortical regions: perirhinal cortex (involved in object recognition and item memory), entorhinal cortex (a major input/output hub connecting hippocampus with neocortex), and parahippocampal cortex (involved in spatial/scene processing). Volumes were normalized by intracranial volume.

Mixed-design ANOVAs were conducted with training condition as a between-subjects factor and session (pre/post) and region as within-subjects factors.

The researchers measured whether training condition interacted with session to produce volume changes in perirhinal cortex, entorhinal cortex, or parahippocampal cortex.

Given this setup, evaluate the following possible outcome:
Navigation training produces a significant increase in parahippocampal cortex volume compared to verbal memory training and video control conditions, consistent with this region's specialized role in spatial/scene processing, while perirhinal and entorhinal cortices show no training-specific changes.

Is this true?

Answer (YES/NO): NO